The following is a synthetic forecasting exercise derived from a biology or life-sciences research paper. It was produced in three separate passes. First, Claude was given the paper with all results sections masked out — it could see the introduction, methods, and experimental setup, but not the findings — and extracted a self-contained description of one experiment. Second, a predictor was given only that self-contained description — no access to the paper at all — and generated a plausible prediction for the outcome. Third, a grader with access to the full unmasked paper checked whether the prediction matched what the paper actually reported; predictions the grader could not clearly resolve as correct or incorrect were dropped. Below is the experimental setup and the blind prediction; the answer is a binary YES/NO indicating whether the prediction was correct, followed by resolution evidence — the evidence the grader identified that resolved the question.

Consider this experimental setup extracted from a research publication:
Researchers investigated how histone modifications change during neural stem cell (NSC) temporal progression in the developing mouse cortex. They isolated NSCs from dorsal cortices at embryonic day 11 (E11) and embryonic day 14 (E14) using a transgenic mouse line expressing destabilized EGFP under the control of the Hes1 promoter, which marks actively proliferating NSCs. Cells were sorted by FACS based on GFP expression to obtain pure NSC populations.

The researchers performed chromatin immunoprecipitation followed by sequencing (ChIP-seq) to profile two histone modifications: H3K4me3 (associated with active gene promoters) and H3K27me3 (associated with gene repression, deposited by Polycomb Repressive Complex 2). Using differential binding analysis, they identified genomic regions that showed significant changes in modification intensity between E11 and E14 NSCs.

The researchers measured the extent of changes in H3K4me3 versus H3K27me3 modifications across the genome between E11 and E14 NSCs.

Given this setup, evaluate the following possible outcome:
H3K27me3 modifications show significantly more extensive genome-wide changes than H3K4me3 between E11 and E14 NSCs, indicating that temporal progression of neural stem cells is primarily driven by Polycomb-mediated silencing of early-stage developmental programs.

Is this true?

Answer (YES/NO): NO